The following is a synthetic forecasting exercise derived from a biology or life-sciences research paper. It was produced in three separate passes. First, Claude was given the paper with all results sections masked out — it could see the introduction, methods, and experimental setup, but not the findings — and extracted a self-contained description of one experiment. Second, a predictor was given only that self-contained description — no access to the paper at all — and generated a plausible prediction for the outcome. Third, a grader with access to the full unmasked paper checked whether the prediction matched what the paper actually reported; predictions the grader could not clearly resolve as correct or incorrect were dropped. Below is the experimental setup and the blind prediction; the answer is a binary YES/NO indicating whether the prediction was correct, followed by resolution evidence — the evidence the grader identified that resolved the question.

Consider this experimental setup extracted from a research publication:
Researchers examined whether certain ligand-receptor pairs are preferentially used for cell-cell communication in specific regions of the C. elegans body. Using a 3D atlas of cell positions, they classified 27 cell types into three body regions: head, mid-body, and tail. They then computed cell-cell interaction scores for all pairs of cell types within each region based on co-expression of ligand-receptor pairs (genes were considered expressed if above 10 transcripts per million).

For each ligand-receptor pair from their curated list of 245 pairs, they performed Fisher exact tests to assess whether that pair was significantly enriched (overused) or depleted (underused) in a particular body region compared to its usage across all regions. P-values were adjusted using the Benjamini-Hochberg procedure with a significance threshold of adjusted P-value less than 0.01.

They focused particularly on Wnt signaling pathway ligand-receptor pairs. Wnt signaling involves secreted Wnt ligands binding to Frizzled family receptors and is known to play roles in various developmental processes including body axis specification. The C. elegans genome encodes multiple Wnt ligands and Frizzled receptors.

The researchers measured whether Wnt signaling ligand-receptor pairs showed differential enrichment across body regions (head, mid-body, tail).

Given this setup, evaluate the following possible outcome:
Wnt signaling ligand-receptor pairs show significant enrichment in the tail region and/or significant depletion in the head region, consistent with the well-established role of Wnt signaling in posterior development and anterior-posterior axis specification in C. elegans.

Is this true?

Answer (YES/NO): YES